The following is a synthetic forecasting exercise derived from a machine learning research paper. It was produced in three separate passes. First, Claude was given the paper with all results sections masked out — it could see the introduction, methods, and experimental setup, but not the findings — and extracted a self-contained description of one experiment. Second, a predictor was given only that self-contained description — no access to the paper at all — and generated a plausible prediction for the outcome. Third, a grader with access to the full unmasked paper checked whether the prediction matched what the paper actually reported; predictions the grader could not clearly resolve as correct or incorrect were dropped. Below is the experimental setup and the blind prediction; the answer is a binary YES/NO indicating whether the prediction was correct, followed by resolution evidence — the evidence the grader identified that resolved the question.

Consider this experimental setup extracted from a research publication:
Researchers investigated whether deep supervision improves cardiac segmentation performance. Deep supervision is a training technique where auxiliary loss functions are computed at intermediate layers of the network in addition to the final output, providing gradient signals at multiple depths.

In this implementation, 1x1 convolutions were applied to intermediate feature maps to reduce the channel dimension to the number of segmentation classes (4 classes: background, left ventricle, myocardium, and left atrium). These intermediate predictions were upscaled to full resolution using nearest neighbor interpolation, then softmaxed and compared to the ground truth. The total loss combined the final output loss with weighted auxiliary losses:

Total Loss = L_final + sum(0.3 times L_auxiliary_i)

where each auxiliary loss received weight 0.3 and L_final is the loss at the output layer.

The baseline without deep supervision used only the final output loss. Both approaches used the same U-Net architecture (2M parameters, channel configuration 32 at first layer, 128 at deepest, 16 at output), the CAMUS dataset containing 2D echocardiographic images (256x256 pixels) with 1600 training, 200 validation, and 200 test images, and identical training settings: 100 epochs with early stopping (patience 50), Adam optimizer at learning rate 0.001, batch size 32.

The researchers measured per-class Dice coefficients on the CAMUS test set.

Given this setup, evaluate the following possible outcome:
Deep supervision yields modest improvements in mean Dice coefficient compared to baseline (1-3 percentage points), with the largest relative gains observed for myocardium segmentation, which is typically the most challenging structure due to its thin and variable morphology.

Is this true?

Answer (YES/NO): NO